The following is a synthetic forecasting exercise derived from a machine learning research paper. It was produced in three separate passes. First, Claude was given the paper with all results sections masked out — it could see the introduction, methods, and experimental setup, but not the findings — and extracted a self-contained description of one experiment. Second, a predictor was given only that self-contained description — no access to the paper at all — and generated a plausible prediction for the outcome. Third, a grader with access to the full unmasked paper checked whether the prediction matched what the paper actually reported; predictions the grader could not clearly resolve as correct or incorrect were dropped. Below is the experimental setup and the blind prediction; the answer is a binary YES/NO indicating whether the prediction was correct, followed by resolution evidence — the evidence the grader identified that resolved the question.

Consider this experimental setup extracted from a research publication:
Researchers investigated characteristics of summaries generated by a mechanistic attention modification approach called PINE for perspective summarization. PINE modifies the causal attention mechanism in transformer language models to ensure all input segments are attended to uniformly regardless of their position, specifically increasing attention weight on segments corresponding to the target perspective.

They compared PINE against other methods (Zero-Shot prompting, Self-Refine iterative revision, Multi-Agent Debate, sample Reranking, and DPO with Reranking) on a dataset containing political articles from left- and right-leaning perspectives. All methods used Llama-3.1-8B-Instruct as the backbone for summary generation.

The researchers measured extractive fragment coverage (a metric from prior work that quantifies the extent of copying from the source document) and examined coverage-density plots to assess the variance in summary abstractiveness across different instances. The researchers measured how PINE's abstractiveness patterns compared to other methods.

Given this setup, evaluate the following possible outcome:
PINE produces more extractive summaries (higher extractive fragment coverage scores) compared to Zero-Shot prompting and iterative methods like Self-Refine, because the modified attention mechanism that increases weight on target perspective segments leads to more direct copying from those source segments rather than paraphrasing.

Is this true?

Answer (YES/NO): YES